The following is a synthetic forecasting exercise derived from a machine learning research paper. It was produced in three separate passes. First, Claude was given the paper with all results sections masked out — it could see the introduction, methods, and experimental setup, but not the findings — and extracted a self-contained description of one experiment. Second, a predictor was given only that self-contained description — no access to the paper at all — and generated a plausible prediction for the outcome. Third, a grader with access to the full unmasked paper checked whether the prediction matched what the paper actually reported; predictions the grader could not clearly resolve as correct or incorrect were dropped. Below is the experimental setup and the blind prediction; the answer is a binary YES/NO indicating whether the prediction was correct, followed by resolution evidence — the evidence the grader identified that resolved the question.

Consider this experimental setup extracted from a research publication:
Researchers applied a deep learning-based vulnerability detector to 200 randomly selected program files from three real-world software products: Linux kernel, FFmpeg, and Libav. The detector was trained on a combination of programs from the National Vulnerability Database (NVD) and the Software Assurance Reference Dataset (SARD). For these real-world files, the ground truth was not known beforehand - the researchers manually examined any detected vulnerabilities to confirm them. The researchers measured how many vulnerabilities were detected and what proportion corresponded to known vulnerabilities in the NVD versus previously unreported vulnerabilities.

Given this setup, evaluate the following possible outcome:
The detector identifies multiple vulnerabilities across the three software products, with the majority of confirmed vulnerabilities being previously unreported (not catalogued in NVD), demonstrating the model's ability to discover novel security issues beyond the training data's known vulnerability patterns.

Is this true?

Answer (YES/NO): NO